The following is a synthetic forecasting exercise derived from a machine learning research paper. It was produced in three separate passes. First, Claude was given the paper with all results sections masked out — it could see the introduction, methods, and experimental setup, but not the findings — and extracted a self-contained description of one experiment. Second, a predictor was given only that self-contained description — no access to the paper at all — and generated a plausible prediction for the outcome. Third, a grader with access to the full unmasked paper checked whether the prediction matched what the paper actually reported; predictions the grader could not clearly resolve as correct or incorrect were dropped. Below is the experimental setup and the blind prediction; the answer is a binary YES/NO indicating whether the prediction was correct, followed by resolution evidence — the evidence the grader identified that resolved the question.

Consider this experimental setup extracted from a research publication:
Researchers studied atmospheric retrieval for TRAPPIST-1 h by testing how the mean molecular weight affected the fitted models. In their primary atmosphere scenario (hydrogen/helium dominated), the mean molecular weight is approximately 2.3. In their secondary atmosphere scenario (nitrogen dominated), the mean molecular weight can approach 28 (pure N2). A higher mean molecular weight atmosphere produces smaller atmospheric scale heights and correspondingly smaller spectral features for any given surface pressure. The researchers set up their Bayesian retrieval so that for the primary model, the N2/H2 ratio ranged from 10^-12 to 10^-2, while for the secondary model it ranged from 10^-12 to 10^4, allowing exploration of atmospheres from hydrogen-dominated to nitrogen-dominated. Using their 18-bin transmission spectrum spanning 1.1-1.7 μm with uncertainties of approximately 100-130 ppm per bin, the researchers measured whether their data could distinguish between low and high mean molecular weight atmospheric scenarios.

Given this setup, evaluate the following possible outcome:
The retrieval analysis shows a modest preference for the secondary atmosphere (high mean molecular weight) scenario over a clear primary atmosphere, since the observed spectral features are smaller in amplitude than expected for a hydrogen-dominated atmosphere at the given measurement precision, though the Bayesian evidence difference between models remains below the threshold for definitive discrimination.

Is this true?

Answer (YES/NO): NO